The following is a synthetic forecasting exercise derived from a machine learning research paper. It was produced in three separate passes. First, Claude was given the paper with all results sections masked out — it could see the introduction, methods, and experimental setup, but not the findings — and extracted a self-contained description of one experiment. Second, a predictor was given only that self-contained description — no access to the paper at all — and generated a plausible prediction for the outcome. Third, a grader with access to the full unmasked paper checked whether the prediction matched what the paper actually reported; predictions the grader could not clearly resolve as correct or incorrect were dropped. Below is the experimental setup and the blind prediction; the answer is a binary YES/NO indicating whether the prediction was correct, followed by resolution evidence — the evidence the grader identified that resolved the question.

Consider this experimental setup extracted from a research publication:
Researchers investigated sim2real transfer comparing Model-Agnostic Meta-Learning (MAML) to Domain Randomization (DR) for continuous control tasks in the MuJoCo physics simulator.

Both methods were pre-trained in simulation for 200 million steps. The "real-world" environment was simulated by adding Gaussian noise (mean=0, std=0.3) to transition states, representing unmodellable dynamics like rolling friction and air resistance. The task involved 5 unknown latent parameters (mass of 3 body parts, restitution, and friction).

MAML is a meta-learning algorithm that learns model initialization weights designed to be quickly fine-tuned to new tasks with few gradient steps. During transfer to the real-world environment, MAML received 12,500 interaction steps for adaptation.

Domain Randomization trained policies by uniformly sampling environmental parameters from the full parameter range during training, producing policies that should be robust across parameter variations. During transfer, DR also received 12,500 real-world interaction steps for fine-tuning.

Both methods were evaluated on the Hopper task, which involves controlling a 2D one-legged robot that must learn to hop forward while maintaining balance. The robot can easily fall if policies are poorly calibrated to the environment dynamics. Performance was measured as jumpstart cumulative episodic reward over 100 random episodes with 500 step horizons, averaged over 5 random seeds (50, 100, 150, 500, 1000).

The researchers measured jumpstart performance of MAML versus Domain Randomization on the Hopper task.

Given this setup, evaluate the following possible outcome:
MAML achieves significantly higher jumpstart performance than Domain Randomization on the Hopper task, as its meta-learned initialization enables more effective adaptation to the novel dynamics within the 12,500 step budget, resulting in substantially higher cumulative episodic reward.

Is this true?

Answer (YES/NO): NO